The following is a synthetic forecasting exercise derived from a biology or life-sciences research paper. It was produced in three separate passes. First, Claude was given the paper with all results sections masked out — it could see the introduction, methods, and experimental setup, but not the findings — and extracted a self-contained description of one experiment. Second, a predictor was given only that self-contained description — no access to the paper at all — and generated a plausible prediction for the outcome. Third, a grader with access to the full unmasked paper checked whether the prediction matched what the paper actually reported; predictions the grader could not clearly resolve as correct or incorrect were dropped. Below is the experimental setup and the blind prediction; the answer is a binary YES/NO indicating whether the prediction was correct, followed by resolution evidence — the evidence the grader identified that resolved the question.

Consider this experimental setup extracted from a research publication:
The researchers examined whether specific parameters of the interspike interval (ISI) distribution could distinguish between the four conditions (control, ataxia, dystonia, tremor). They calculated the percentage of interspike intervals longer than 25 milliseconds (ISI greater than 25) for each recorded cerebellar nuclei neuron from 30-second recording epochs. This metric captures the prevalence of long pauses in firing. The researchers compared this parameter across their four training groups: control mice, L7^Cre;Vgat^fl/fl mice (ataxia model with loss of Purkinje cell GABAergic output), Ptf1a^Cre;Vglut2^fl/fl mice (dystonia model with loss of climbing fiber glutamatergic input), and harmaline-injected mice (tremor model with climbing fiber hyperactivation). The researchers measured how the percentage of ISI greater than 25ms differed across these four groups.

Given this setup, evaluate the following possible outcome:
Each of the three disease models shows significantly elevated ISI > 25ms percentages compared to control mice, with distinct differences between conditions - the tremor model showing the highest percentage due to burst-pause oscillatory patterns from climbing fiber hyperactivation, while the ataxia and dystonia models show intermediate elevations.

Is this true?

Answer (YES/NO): NO